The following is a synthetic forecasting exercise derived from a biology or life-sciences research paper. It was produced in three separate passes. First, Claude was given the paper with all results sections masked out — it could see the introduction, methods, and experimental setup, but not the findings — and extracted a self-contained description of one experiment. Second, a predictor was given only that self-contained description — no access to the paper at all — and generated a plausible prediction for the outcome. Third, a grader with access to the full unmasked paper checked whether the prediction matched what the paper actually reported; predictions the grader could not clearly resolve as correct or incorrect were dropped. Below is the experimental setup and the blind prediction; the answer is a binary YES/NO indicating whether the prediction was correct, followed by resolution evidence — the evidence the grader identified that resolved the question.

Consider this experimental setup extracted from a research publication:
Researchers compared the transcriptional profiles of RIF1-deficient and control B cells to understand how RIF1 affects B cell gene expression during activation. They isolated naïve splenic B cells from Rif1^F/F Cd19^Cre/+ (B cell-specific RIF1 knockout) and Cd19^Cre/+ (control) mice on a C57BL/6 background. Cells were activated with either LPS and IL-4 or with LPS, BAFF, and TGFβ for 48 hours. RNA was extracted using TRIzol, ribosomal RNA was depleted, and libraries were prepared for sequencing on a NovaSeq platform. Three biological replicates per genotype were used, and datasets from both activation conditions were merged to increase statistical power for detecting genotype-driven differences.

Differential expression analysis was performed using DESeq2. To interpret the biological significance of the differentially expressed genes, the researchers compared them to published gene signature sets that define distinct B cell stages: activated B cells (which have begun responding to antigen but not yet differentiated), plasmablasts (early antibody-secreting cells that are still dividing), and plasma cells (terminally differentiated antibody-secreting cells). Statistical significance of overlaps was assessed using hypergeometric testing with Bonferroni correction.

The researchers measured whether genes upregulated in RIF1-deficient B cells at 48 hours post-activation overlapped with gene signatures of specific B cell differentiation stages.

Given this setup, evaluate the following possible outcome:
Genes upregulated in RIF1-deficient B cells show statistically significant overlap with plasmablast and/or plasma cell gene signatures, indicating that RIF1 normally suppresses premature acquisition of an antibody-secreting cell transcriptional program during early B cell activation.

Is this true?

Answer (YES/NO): YES